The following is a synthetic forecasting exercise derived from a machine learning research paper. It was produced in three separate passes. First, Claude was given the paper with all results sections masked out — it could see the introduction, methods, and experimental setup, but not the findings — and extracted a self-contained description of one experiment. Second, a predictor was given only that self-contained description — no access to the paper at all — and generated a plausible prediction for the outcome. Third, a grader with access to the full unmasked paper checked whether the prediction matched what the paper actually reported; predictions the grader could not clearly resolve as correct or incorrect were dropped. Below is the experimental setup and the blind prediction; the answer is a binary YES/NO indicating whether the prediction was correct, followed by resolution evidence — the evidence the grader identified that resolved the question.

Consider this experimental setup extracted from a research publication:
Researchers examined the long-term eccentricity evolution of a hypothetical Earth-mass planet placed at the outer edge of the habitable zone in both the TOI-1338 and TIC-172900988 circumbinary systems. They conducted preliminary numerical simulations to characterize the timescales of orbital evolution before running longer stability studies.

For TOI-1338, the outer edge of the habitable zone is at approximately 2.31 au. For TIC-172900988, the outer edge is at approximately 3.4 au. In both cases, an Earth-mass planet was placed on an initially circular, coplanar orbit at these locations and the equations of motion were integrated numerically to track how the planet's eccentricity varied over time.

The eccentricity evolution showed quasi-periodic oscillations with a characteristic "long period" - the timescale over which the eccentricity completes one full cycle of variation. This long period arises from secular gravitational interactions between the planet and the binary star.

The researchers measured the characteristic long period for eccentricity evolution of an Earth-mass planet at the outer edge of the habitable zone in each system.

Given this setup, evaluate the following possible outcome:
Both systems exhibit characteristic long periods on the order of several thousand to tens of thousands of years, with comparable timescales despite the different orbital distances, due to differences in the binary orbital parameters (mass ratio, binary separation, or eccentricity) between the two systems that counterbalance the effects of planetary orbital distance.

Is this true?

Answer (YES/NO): YES